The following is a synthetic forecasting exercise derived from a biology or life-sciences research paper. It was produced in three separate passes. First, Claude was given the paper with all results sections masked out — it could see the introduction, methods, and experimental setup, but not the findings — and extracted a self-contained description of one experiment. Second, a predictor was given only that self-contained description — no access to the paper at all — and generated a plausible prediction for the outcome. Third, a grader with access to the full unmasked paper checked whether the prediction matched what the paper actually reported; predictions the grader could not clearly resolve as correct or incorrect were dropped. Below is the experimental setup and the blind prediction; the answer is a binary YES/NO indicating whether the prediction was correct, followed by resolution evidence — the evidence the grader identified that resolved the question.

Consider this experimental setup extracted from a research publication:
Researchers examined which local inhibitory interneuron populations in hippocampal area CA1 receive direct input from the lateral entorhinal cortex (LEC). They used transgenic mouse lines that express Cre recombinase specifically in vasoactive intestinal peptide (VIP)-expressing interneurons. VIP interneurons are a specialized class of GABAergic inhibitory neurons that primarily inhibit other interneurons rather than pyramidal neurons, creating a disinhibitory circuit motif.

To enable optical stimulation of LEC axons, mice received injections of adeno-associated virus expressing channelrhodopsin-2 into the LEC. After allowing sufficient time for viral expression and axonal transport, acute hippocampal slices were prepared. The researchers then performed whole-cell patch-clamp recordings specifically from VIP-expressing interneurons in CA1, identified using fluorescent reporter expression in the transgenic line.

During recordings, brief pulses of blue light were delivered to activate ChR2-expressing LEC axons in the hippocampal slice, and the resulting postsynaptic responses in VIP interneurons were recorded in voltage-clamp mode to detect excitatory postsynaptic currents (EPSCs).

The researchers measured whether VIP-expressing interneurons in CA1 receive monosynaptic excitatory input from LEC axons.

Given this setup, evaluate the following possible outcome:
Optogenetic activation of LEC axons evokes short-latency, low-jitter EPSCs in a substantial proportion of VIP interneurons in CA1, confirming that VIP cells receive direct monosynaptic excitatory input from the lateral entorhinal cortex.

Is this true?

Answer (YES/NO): NO